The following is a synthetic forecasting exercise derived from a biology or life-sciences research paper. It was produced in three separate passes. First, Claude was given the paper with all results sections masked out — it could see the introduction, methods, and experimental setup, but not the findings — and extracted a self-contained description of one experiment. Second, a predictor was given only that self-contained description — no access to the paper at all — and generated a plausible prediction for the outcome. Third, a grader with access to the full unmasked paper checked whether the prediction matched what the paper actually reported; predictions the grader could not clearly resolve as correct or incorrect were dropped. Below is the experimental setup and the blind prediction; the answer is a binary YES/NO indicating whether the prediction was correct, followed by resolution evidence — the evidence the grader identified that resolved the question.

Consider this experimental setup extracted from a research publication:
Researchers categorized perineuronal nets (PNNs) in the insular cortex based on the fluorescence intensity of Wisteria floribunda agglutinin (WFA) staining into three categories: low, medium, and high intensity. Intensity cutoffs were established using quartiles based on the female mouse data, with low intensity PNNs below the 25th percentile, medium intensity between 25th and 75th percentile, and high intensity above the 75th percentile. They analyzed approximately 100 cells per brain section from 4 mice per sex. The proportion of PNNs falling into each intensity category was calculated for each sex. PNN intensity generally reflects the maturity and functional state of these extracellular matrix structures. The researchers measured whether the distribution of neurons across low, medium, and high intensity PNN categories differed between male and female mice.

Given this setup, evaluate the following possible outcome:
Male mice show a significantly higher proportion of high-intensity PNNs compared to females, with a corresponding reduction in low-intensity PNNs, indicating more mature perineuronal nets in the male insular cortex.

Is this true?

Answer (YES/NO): NO